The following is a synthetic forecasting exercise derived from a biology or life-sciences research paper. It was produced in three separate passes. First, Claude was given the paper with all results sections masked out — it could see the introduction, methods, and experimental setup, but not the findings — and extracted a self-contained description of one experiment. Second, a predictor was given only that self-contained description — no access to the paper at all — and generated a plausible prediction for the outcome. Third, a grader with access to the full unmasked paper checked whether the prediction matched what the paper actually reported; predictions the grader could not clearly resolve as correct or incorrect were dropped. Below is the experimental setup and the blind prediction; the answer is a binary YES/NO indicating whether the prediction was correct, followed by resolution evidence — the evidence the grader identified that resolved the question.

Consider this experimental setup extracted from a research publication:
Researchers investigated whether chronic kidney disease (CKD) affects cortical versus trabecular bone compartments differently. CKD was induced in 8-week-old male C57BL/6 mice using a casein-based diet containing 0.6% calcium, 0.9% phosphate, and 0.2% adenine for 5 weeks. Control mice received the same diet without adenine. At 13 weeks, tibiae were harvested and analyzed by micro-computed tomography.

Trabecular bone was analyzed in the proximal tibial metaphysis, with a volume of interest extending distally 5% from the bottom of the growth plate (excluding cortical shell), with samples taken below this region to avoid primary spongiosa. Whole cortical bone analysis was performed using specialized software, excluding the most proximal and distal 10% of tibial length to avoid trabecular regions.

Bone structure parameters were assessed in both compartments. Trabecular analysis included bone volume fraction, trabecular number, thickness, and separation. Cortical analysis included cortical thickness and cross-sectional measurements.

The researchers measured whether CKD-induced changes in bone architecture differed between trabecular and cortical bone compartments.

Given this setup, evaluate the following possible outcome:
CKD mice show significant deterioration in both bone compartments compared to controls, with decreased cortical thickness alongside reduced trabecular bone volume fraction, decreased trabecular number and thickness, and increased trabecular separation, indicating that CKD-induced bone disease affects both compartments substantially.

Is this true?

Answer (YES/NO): NO